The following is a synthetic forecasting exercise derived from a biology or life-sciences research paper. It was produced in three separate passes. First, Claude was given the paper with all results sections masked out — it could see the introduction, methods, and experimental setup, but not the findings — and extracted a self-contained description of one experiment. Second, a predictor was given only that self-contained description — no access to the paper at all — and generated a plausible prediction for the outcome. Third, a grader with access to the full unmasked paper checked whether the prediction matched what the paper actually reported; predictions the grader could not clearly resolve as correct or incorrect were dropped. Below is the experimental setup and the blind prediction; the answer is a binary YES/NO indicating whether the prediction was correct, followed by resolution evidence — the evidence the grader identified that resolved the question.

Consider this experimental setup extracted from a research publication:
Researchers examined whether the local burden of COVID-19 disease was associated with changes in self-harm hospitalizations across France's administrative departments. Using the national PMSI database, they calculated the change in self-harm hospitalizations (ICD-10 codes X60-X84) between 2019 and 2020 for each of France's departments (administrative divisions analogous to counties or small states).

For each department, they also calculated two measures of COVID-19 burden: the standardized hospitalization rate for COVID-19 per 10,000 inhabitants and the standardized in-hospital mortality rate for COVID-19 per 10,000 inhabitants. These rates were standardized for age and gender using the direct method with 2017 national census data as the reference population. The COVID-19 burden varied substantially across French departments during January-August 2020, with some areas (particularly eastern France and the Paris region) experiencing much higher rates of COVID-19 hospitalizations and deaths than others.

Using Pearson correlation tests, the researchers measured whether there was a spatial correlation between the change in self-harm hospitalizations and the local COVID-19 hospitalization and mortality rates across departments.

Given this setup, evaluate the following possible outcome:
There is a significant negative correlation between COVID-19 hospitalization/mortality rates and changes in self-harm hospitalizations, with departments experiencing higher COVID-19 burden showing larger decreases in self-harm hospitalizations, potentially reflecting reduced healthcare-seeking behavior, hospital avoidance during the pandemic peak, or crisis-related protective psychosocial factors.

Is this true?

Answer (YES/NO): NO